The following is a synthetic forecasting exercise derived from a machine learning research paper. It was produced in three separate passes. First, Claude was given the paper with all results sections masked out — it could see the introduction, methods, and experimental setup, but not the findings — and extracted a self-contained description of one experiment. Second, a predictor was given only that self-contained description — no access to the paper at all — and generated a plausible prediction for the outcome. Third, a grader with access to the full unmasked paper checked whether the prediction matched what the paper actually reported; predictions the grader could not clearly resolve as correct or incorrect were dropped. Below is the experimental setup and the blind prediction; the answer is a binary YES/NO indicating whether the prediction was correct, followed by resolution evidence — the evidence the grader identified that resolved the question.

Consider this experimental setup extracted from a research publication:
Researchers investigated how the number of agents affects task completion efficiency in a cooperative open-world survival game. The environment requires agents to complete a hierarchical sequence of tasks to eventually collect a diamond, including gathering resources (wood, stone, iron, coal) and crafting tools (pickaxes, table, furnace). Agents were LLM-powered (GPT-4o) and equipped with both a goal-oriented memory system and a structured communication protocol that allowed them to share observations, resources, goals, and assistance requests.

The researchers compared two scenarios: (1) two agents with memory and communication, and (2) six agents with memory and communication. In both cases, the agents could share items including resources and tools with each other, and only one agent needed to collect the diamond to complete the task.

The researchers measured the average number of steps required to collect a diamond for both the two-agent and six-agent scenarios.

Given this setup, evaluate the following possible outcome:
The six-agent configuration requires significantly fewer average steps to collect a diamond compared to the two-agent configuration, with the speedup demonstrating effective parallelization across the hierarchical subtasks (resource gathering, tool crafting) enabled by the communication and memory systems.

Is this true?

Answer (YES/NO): YES